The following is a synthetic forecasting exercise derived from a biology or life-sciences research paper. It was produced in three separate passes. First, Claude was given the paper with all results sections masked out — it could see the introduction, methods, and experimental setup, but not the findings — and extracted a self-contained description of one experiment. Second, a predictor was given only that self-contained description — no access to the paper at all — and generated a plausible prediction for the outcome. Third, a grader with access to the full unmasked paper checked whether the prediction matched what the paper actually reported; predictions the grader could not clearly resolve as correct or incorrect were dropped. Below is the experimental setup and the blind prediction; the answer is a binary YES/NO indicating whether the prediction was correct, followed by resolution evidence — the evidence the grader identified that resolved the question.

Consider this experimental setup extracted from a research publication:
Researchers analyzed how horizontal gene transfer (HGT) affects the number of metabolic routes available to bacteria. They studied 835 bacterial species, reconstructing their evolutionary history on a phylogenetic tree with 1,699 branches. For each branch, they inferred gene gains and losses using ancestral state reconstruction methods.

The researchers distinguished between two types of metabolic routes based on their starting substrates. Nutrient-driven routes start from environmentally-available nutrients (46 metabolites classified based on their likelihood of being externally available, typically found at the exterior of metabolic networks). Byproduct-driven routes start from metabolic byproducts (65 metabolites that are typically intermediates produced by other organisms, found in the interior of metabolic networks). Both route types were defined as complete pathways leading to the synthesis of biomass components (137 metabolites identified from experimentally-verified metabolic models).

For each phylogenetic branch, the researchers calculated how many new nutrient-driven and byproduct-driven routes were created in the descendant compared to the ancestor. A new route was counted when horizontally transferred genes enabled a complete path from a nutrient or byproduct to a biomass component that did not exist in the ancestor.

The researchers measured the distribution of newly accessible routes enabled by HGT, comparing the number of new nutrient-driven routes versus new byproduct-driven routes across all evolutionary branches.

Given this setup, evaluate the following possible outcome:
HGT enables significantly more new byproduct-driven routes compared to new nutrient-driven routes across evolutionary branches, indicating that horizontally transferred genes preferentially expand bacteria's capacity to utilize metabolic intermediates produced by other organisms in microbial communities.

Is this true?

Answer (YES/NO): YES